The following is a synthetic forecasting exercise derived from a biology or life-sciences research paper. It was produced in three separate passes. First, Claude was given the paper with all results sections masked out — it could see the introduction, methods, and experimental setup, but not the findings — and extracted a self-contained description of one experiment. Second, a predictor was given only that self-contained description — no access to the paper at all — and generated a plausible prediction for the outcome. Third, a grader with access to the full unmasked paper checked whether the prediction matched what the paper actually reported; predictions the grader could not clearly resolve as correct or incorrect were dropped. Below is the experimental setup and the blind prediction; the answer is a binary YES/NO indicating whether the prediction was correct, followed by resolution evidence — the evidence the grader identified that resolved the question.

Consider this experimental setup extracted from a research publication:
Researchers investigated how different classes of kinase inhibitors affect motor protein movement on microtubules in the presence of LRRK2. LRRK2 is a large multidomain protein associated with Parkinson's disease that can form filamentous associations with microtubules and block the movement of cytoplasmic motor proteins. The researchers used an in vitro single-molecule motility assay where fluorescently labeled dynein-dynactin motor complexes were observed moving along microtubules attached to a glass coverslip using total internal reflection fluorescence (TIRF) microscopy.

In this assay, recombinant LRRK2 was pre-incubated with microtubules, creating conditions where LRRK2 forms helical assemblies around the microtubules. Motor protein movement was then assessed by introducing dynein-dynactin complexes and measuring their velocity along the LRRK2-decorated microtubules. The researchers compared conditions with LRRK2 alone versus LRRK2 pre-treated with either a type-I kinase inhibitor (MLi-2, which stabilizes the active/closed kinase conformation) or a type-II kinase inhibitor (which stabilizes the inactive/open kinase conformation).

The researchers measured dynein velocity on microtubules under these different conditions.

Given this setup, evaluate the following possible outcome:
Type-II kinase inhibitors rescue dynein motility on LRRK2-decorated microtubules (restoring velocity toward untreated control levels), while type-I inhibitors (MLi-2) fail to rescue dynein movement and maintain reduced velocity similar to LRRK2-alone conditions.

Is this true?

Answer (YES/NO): YES